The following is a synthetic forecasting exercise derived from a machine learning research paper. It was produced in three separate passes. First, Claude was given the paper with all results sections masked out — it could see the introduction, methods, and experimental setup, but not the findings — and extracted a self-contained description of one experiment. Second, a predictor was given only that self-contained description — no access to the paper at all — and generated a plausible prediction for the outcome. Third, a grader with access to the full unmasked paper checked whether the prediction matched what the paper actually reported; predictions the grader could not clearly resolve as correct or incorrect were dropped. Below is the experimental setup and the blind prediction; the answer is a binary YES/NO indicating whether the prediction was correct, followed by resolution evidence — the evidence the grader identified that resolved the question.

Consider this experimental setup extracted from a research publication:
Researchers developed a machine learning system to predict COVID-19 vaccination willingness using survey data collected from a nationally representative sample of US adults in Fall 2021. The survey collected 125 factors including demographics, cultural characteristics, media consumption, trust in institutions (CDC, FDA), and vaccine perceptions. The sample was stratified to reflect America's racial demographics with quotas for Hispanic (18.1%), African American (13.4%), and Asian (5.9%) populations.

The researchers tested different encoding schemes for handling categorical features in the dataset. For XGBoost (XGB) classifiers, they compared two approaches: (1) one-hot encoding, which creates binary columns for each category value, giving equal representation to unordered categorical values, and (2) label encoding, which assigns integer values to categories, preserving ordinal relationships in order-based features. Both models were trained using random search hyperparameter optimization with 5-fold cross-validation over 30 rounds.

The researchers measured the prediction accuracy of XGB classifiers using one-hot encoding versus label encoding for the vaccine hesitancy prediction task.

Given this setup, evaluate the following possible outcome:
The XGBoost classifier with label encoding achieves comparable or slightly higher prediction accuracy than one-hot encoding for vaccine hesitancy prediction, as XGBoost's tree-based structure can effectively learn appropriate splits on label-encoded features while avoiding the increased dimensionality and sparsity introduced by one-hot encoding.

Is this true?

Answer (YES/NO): NO